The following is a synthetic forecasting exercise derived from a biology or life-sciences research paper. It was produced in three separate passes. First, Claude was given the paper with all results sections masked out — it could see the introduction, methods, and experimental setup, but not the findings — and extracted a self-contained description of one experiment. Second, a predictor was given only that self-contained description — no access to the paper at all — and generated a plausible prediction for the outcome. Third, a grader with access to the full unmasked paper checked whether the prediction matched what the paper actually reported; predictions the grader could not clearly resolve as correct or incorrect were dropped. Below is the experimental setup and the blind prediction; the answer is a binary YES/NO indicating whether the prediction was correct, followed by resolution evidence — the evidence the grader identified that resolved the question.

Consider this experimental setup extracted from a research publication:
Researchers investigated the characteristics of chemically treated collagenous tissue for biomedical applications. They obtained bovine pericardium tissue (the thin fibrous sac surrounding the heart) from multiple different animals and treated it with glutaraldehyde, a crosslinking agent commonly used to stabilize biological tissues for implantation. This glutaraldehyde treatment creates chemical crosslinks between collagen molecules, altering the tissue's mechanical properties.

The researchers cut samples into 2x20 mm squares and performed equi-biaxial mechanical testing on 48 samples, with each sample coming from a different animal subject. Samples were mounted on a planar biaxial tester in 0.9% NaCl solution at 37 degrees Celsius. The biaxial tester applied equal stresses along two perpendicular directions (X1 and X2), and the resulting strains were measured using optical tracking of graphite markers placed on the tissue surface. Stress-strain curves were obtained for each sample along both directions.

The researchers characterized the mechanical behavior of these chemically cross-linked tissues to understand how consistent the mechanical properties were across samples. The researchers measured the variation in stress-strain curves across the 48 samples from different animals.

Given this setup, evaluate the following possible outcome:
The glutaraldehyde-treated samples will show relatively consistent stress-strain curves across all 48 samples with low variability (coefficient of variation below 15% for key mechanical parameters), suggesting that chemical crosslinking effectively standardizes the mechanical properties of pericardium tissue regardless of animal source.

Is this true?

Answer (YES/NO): NO